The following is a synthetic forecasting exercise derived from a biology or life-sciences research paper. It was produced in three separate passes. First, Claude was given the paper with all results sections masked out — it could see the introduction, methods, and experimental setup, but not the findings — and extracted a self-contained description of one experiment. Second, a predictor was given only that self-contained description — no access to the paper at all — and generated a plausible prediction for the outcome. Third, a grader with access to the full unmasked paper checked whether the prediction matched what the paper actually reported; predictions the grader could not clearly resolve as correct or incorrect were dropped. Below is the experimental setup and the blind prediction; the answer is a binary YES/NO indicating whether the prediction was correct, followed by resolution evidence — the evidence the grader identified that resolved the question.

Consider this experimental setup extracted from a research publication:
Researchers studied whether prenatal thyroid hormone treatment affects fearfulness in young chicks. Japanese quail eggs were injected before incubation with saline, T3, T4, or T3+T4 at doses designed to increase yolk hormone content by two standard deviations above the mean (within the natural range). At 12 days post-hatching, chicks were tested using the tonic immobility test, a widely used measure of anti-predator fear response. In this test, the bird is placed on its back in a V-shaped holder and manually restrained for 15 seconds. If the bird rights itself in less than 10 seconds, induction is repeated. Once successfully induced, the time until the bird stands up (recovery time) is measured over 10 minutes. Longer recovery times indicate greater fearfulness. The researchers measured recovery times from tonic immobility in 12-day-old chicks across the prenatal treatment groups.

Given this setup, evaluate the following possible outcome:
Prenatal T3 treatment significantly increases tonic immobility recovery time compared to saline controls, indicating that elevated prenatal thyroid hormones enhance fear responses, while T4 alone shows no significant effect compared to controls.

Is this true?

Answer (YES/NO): NO